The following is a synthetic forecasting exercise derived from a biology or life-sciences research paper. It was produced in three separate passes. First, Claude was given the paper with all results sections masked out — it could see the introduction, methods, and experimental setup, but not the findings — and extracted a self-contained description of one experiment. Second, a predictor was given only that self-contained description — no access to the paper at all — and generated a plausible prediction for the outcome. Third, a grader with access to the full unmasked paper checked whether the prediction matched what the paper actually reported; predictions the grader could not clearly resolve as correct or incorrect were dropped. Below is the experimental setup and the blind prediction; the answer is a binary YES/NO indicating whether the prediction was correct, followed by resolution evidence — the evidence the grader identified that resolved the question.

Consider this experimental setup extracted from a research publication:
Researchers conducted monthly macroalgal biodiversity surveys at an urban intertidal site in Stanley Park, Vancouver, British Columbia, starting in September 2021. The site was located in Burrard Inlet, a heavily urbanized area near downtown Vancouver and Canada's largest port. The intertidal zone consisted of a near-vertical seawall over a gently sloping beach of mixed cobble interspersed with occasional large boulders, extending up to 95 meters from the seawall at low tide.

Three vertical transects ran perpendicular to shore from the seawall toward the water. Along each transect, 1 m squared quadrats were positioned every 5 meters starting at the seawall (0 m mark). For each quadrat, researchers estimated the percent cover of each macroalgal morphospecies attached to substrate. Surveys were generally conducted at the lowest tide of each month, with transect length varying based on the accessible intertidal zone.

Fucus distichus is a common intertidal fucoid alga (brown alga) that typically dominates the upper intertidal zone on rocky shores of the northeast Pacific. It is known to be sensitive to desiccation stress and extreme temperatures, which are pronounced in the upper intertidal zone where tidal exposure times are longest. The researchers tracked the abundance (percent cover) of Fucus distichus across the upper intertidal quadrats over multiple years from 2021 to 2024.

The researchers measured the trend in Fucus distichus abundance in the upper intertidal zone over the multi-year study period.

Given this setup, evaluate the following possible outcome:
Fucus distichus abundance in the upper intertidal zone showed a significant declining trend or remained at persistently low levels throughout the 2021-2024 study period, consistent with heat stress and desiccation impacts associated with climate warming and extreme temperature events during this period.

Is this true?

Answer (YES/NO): NO